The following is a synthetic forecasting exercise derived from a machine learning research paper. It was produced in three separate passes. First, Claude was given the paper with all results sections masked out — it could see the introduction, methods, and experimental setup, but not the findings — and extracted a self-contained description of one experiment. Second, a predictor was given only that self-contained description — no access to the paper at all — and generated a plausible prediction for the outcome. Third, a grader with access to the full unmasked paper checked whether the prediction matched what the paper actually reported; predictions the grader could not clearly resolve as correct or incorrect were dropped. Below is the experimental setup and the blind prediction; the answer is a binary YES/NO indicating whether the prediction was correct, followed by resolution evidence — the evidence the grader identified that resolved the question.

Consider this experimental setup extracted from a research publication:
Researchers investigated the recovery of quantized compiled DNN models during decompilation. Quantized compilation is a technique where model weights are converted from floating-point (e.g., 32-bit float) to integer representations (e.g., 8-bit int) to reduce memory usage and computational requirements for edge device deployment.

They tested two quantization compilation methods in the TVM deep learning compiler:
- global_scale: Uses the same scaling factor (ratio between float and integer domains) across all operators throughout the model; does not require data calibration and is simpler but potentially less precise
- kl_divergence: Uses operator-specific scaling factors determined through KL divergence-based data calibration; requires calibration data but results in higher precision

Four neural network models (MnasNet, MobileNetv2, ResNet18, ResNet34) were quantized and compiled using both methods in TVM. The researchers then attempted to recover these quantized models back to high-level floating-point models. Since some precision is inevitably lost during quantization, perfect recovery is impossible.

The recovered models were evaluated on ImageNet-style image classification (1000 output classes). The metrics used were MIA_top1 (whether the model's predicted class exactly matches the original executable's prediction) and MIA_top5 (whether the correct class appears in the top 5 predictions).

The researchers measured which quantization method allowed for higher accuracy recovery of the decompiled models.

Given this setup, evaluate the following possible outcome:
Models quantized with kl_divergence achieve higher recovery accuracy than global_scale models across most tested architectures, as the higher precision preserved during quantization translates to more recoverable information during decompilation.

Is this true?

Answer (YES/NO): YES